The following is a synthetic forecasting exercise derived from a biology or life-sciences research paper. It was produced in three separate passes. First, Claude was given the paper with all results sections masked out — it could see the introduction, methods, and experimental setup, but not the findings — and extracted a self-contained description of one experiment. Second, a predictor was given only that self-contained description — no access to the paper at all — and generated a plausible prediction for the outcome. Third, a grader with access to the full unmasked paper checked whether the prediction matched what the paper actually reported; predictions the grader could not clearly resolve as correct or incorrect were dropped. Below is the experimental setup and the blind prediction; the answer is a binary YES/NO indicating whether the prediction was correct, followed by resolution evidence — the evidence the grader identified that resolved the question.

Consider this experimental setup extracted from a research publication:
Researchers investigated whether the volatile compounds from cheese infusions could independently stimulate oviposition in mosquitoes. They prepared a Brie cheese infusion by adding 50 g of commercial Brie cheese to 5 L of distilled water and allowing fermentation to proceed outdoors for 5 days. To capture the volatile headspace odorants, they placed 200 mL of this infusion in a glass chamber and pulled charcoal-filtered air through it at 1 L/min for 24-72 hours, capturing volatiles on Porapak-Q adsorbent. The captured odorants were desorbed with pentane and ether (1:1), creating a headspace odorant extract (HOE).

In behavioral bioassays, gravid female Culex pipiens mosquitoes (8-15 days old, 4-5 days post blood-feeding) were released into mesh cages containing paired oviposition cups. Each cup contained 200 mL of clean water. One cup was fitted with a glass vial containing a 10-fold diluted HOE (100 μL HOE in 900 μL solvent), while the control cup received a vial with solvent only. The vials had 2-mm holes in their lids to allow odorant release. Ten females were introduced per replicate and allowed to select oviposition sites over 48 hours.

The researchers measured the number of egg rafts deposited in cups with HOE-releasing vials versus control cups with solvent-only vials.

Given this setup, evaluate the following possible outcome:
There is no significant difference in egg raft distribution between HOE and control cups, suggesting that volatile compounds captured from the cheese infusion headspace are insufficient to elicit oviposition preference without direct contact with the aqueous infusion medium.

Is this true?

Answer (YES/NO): NO